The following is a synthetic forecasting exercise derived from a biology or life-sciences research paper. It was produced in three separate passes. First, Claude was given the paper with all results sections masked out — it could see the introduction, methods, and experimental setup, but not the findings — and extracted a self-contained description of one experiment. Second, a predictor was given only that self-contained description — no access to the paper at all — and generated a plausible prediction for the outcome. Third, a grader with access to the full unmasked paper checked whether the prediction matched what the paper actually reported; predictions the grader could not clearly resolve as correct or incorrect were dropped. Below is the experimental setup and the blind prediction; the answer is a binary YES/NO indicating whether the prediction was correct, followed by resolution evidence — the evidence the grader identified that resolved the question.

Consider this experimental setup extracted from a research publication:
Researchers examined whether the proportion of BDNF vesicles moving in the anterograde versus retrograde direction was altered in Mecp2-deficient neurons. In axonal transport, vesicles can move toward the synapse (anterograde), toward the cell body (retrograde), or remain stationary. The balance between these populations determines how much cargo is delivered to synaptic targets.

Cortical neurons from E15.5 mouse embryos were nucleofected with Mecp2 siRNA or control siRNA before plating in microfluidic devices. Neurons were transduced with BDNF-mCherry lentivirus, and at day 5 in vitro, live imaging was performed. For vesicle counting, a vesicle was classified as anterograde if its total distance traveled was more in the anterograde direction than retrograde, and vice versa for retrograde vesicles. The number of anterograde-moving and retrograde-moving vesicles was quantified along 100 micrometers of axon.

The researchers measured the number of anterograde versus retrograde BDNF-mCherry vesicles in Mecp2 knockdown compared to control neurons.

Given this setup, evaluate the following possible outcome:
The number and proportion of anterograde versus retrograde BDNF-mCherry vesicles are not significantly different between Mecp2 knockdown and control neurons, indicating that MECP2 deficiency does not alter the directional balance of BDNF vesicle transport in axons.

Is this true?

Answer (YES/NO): YES